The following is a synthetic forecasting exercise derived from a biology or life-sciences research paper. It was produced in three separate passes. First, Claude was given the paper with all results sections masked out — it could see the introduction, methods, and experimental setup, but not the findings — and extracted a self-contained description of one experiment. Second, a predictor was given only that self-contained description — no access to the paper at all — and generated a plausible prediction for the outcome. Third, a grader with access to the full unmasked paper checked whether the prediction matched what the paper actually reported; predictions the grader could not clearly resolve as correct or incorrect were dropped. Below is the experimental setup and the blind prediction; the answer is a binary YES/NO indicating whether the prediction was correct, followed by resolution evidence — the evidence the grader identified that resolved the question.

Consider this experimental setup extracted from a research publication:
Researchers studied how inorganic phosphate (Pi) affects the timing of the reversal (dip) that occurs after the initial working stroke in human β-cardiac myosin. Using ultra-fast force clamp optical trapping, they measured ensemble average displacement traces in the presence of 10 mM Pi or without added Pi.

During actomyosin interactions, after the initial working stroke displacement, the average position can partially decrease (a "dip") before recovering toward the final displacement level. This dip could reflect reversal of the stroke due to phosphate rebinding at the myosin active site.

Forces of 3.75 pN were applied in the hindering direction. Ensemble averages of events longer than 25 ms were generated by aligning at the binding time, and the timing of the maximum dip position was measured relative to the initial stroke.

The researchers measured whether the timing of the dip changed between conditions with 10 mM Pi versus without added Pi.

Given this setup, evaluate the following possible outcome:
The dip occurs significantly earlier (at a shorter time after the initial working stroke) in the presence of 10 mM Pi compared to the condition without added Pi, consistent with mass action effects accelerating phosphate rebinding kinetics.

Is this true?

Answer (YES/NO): NO